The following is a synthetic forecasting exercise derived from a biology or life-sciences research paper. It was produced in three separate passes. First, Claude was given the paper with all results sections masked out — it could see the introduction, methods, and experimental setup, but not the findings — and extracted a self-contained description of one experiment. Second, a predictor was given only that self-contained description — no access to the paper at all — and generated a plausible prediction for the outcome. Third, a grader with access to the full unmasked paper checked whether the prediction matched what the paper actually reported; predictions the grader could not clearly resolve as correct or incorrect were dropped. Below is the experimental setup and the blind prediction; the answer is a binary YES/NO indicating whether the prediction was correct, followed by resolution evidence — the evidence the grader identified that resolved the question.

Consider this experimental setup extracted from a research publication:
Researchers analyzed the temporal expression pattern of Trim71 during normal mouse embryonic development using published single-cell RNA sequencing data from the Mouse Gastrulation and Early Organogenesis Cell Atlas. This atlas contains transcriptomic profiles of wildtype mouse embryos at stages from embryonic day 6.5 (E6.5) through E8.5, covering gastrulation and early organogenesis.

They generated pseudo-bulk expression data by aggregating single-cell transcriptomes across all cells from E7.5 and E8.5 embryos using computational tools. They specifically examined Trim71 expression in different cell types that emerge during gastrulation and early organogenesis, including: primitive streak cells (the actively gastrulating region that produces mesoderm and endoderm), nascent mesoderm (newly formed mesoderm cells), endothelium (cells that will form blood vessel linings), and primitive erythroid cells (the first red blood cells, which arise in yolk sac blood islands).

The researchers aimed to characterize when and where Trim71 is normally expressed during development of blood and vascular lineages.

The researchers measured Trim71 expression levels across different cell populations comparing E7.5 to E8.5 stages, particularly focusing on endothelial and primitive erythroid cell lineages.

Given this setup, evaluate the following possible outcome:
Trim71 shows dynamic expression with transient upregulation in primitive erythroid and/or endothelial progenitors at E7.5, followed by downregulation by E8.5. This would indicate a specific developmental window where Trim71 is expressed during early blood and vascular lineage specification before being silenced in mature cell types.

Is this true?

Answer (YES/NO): NO